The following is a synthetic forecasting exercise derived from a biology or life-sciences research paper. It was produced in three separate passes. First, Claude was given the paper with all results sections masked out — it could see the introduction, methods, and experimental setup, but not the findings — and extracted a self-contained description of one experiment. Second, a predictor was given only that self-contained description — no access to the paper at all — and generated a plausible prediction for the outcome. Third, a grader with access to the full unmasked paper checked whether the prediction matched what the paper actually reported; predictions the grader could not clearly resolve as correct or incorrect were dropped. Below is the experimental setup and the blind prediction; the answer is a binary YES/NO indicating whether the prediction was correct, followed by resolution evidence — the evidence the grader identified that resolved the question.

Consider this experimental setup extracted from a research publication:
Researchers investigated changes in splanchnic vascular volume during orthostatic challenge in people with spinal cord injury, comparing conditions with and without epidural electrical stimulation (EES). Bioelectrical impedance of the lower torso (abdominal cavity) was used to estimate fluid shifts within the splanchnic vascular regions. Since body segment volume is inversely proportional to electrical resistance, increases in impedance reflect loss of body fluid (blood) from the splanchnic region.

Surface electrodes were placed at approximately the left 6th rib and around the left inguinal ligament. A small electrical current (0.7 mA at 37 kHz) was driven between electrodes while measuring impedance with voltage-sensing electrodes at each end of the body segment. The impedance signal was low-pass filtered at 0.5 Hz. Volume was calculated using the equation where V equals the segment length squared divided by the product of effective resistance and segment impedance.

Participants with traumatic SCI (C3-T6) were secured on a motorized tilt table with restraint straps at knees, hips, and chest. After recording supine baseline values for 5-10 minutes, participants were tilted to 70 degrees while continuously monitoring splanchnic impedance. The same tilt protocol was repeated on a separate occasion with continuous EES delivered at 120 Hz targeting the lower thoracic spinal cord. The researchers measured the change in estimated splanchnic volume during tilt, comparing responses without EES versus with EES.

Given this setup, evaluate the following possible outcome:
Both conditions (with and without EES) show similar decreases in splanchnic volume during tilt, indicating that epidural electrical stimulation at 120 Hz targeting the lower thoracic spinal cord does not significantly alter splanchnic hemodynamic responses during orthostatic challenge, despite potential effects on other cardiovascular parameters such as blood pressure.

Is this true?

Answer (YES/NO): NO